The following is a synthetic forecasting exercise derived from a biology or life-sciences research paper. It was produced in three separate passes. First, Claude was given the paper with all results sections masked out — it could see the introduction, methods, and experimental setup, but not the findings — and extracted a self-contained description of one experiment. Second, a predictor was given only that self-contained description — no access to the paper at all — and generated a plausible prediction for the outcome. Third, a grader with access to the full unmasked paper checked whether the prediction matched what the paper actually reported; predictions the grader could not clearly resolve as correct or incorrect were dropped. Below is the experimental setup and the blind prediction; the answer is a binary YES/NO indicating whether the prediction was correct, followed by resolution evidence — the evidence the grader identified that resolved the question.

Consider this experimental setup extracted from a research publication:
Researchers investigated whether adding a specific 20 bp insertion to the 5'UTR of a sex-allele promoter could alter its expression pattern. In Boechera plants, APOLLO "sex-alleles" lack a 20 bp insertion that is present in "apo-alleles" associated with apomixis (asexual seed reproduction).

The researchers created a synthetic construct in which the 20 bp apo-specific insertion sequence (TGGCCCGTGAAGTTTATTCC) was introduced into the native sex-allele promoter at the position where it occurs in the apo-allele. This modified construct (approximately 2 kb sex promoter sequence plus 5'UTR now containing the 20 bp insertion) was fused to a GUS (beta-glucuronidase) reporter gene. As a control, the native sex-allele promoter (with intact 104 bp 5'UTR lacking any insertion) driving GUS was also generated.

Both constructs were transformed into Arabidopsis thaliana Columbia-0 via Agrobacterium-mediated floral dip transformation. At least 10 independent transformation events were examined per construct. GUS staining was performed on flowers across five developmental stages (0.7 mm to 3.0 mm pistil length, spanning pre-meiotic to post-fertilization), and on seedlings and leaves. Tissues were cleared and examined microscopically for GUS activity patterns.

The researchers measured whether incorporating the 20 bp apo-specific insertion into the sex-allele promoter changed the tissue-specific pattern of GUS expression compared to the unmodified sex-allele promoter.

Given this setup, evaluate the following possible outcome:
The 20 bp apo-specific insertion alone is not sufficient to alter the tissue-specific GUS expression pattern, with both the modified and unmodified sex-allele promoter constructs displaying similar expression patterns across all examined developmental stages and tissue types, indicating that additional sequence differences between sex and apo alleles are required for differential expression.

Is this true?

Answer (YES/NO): YES